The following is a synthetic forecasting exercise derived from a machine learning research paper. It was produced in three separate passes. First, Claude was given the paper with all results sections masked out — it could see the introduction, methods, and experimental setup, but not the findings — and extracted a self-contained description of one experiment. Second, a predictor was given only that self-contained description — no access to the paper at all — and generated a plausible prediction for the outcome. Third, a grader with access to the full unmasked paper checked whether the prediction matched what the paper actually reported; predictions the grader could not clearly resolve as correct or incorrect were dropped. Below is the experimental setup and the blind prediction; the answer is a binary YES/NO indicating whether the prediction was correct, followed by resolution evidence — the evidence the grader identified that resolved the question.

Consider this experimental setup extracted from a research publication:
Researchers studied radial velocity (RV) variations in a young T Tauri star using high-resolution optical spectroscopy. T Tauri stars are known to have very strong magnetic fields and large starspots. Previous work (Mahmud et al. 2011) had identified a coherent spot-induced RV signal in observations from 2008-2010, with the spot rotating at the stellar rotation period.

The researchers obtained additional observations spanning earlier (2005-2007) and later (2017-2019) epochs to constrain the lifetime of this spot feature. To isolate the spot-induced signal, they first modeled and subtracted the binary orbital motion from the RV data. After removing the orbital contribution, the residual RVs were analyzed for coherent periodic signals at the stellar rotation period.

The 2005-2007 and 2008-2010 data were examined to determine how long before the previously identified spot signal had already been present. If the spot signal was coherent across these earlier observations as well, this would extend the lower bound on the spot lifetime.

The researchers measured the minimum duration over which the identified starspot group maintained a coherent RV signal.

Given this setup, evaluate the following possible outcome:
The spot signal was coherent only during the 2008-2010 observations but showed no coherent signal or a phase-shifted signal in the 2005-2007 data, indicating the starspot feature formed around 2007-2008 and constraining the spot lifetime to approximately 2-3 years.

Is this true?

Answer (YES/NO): NO